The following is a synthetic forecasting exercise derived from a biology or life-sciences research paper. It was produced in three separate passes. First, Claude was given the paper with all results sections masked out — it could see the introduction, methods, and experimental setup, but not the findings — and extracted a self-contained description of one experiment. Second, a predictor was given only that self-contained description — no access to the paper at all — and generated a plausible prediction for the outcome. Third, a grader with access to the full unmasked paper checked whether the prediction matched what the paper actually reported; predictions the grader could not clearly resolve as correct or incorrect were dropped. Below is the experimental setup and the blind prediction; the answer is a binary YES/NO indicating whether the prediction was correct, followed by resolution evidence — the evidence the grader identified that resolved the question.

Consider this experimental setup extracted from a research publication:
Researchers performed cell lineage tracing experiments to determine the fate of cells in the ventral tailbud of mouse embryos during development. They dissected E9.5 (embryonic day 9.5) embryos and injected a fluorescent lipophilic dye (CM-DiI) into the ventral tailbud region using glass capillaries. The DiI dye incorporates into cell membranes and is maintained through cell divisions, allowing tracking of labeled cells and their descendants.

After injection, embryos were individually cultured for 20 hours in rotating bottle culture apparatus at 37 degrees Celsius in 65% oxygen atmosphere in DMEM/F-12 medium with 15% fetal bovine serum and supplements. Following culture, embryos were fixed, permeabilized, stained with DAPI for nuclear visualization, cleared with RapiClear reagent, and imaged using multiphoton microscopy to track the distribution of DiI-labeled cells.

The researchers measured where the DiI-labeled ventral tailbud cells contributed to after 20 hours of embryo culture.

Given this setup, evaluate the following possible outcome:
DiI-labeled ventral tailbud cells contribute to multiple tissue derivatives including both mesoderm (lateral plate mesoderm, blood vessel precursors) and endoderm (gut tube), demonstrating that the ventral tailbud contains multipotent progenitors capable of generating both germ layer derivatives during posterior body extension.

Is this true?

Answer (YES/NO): NO